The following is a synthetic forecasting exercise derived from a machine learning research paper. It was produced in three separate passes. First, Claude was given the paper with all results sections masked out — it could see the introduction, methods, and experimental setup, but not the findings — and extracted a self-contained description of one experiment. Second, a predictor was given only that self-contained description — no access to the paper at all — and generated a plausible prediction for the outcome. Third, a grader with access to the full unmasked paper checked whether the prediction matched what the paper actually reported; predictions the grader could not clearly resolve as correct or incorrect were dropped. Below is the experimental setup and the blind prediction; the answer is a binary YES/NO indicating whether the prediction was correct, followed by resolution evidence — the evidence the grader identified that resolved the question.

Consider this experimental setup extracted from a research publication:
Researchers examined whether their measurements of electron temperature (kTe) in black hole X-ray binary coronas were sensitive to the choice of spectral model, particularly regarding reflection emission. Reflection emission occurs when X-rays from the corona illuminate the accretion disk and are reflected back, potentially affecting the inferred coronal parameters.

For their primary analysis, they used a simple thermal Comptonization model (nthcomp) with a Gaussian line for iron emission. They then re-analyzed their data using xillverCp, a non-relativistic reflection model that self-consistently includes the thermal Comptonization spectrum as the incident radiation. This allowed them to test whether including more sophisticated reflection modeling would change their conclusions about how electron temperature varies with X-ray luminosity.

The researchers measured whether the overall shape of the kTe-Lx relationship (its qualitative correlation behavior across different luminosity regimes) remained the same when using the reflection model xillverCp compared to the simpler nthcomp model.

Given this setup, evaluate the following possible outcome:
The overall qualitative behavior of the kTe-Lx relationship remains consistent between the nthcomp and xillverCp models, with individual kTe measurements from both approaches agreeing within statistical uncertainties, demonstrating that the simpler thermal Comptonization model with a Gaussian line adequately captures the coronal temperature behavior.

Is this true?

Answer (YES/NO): NO